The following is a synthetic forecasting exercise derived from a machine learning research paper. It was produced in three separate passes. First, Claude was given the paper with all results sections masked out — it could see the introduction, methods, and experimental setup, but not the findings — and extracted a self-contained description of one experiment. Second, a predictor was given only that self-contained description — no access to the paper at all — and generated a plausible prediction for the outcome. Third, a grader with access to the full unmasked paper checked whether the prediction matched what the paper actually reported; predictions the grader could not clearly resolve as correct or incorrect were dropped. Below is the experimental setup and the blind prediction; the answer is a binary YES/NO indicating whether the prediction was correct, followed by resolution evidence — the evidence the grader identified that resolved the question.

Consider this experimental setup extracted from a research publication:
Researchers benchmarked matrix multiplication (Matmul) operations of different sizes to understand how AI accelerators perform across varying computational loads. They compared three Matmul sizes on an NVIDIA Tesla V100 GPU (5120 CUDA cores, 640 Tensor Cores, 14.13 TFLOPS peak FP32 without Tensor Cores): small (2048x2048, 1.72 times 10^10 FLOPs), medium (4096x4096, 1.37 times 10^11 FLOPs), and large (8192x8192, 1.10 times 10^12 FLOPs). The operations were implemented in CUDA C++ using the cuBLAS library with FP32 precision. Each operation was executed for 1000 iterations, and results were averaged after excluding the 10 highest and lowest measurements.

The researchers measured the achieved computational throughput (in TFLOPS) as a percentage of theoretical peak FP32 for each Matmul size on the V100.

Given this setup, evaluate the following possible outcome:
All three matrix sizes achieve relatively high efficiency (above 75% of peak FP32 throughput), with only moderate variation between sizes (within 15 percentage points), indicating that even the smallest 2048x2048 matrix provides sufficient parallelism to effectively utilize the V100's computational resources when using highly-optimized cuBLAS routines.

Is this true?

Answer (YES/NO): YES